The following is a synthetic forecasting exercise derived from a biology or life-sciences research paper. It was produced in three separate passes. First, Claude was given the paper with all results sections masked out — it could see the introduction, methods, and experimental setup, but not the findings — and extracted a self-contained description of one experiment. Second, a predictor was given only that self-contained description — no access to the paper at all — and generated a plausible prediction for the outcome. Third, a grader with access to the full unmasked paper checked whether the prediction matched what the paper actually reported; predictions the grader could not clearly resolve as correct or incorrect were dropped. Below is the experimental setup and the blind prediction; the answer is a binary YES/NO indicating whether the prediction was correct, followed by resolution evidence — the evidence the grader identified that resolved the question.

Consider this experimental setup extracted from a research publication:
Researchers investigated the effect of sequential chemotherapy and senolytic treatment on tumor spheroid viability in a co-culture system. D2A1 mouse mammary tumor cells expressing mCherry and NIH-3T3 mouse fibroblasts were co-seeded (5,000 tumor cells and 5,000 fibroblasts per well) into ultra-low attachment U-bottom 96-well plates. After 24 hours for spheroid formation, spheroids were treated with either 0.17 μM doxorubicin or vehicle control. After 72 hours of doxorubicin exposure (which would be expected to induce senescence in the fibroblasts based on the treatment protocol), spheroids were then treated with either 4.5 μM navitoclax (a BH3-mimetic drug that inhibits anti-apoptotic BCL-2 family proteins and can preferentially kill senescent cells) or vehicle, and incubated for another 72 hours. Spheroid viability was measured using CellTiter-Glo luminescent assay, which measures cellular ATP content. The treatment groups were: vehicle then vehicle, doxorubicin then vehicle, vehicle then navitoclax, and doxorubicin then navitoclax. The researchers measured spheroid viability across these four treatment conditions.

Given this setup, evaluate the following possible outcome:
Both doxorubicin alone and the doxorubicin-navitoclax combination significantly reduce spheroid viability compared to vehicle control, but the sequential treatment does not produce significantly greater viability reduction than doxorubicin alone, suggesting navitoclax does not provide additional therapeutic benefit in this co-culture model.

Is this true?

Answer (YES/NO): NO